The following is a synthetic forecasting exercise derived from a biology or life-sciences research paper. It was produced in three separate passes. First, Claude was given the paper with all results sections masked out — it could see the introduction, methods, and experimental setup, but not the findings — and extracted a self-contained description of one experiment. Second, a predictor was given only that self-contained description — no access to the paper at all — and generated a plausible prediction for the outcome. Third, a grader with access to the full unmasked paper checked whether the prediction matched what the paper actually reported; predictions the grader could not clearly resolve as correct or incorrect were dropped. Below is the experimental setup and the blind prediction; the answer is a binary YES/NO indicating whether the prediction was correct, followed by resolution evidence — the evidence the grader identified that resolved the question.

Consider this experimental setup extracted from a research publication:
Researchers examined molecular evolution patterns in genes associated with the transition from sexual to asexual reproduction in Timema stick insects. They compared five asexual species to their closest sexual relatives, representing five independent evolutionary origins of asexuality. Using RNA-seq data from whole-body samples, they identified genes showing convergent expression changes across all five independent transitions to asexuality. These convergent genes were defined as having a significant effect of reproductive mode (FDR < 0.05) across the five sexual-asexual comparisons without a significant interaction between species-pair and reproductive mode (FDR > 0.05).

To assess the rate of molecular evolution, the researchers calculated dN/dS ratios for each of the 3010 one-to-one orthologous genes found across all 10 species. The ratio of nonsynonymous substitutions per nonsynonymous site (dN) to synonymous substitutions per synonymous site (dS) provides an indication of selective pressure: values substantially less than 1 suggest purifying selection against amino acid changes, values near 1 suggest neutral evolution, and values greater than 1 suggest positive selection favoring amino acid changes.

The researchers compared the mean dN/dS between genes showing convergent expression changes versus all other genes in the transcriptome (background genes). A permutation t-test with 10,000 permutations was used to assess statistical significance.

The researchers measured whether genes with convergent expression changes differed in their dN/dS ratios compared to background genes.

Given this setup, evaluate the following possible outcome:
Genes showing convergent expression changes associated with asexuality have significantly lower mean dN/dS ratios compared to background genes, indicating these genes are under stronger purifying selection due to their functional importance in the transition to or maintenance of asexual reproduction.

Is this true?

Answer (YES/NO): NO